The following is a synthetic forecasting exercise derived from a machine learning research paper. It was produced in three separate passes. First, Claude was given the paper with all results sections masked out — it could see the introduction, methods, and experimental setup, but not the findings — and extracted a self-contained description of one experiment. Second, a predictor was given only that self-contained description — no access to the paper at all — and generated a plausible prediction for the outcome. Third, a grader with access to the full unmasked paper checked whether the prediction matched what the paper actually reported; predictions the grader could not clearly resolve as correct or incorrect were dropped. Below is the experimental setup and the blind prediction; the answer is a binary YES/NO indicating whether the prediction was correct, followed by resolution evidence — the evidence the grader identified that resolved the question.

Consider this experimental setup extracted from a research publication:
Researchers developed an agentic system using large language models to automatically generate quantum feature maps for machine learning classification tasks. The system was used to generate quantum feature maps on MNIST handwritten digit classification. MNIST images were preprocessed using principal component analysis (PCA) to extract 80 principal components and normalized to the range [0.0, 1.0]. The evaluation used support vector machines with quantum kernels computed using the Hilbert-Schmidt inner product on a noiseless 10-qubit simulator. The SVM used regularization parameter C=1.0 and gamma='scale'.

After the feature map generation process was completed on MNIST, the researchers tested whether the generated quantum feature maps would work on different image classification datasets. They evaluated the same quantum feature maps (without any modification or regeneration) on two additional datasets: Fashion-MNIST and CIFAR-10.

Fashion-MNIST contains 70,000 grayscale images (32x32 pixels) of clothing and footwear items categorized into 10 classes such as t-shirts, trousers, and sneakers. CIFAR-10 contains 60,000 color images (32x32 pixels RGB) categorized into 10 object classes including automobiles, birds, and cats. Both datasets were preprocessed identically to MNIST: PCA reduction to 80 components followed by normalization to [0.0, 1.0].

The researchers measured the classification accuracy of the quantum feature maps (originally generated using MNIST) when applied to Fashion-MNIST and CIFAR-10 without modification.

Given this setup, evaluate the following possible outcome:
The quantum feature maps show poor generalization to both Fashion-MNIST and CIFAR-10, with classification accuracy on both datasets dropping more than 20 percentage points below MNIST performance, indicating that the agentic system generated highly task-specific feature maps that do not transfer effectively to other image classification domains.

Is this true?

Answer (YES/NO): NO